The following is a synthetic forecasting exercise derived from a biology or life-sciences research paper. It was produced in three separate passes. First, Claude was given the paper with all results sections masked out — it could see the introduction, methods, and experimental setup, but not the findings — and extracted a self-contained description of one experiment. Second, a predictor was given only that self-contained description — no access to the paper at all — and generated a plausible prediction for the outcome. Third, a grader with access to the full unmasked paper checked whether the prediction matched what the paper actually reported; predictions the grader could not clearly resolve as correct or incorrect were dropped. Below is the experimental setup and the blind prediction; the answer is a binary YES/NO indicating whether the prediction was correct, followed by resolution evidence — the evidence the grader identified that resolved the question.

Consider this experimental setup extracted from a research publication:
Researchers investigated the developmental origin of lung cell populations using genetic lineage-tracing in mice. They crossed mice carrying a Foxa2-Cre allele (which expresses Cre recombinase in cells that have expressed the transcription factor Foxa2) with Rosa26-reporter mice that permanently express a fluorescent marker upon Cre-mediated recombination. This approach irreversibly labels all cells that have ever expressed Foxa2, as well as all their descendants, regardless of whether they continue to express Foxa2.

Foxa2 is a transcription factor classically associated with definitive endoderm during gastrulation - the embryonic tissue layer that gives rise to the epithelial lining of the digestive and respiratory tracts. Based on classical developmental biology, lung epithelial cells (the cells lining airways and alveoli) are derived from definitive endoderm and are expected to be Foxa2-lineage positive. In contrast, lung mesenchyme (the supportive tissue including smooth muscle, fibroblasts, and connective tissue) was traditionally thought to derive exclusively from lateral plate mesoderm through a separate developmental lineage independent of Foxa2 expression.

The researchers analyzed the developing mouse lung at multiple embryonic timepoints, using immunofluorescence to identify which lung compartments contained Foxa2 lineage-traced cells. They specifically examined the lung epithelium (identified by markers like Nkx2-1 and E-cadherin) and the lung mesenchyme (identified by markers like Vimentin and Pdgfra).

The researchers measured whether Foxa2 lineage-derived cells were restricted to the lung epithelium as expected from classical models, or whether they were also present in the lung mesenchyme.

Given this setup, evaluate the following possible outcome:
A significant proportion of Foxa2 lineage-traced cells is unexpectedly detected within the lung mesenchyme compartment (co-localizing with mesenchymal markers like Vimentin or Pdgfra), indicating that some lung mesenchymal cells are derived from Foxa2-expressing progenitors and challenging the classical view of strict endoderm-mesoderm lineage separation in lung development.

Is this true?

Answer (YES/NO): YES